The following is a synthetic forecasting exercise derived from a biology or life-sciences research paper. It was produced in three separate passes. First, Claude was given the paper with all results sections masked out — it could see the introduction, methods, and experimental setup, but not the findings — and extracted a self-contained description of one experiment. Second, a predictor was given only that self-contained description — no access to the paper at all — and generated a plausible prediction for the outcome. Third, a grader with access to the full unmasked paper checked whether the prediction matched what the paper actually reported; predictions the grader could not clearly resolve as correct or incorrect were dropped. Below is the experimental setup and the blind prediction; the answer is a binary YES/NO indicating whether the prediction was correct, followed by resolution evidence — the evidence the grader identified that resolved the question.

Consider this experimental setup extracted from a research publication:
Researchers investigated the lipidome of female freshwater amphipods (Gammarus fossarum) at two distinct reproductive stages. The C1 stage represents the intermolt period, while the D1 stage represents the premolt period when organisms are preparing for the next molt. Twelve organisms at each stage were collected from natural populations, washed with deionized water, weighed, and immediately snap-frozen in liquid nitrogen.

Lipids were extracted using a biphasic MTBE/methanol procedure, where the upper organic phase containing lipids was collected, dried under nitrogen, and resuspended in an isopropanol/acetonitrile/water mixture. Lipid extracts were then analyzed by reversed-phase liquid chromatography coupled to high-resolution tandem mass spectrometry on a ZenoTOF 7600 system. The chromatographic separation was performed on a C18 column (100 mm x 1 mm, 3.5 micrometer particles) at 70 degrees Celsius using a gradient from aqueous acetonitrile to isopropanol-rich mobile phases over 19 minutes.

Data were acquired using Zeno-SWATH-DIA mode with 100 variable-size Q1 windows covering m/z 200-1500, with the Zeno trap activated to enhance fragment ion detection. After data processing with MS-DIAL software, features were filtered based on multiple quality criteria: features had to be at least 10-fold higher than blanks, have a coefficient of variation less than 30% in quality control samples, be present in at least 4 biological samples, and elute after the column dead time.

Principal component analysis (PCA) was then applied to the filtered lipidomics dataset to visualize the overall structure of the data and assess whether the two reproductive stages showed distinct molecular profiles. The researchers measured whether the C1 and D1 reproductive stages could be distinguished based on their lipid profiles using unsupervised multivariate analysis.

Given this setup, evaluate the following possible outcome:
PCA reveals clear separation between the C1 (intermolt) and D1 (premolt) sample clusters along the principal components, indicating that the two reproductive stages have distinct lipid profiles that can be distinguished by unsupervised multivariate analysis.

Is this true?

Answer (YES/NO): YES